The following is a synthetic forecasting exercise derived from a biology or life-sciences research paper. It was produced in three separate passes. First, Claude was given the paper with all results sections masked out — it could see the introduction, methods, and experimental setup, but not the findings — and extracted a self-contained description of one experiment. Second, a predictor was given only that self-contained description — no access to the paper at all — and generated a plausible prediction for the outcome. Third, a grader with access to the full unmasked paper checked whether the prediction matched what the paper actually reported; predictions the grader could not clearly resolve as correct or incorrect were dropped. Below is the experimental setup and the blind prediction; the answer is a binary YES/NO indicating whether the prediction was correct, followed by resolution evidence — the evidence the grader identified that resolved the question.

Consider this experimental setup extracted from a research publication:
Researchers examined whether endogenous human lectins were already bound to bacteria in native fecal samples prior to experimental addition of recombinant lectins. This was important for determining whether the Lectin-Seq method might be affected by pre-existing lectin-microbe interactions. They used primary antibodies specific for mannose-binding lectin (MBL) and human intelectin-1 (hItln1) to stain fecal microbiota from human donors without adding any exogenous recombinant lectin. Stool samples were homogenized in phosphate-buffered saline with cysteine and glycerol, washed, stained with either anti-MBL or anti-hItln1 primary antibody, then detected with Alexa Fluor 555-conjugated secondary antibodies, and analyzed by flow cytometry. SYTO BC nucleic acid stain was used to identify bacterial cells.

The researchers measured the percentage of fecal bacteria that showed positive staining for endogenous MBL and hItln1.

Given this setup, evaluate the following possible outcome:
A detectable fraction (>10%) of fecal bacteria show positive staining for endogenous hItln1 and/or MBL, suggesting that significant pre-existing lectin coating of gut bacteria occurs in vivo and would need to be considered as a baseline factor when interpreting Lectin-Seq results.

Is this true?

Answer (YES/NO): NO